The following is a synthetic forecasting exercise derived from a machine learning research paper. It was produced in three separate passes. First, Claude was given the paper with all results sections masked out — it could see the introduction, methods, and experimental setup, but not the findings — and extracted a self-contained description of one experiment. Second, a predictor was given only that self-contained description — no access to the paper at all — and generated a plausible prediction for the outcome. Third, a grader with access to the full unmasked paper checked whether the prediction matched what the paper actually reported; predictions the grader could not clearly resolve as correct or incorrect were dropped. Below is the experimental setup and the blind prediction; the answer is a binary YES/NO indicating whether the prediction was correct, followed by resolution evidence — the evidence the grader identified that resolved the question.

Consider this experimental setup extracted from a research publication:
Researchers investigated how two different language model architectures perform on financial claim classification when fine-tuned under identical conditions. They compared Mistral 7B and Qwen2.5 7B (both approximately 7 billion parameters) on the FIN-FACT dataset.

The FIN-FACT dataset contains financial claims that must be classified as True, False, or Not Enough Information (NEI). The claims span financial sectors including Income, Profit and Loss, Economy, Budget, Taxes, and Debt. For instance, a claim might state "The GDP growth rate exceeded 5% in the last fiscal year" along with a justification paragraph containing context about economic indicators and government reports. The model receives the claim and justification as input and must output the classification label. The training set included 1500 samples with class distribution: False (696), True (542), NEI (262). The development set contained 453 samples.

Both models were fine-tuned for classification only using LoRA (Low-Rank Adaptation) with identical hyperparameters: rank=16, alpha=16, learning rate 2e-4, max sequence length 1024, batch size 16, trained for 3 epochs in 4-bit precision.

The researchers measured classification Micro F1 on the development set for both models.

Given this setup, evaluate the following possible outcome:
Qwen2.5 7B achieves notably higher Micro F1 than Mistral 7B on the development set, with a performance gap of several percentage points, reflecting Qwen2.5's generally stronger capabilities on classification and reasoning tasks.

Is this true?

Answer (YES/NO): NO